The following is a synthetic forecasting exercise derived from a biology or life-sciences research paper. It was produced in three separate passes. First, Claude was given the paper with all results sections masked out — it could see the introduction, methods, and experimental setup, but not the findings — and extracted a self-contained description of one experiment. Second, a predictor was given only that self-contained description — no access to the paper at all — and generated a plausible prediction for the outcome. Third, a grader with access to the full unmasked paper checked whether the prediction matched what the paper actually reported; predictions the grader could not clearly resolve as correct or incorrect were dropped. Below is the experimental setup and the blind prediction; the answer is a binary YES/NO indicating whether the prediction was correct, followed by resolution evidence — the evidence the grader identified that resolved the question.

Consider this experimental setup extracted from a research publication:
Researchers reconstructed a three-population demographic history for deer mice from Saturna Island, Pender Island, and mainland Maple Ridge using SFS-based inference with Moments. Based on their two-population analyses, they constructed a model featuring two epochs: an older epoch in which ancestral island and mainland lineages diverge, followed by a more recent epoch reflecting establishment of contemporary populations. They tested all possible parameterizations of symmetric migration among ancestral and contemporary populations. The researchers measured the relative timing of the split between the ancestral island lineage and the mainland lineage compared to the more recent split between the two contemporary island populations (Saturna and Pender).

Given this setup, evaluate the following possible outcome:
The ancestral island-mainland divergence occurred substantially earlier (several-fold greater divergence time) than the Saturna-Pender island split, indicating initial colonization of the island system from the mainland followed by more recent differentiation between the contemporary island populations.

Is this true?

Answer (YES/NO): NO